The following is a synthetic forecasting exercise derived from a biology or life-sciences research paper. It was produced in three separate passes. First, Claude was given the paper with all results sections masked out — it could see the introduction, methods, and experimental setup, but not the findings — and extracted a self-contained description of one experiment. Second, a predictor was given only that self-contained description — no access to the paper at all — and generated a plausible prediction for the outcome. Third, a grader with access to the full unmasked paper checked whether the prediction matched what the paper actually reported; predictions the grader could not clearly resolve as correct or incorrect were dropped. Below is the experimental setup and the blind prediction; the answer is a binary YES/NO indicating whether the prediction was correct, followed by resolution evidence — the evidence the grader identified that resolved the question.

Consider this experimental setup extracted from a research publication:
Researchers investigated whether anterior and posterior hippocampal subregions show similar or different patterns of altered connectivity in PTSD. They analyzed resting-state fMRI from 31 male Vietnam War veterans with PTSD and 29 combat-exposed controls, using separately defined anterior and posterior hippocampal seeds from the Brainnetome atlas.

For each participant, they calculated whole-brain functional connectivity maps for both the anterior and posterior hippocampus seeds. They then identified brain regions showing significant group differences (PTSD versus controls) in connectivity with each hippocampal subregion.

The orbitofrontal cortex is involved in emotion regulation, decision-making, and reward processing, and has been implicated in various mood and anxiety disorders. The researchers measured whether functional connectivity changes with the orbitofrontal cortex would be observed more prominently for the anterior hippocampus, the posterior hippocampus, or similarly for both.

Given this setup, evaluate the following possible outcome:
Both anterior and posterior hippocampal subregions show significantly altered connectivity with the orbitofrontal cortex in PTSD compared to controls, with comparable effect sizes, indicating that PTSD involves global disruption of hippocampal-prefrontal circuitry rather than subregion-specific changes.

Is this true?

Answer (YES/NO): NO